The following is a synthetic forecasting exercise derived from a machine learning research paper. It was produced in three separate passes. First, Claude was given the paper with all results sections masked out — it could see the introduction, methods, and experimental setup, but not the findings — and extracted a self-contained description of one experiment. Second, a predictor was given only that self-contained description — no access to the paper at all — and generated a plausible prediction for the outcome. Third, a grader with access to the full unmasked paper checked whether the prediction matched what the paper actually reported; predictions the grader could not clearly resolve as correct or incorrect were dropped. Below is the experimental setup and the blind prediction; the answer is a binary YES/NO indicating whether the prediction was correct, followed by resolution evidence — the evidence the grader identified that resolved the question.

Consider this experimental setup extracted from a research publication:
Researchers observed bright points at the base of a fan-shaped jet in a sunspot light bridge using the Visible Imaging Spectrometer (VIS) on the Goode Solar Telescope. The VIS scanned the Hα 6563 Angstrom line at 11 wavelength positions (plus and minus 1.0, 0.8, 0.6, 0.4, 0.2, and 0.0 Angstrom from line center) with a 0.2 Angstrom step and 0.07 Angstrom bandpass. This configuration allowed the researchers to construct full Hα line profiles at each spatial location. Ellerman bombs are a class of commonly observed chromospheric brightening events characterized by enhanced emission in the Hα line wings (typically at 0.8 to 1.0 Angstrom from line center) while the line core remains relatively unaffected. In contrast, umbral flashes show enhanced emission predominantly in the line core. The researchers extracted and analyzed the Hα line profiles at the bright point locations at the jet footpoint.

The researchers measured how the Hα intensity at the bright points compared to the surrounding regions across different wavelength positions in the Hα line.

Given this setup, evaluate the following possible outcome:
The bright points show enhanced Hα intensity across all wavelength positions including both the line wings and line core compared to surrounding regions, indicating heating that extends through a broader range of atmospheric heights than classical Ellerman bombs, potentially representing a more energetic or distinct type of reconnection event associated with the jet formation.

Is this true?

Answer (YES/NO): NO